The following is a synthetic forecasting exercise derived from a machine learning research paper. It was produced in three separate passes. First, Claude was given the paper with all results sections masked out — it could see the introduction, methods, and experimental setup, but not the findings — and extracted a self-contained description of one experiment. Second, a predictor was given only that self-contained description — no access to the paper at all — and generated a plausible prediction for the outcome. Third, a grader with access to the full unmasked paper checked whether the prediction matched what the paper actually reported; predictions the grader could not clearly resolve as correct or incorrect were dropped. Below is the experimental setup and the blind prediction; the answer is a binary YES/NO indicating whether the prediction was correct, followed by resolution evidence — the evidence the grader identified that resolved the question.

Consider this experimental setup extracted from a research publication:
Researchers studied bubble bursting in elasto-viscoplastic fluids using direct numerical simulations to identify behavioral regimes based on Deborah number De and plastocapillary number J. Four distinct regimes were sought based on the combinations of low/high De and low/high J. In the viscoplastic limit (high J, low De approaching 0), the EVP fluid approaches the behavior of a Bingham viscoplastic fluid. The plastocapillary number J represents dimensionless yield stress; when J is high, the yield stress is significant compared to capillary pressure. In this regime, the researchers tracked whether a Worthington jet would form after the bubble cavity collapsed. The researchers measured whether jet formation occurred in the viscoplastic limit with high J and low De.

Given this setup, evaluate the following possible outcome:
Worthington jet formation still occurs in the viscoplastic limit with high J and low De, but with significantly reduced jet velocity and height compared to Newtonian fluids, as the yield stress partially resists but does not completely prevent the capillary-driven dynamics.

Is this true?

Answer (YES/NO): NO